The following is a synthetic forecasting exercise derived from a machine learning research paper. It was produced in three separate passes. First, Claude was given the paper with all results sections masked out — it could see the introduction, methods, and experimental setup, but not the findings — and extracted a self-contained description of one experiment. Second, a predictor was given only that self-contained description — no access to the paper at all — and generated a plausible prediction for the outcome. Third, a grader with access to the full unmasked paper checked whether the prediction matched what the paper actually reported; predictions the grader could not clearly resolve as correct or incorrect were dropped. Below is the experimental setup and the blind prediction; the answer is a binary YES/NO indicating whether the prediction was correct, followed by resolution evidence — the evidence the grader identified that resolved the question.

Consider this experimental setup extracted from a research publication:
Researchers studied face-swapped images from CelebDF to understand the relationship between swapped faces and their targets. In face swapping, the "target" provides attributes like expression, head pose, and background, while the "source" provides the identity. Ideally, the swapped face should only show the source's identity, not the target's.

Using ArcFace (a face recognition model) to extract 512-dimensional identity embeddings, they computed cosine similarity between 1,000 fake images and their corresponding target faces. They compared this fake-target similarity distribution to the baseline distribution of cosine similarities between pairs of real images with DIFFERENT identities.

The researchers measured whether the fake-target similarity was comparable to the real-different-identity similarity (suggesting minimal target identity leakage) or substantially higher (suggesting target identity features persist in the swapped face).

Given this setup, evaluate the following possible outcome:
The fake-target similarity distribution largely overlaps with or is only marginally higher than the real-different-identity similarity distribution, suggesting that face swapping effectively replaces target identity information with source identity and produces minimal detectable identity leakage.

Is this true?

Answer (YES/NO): NO